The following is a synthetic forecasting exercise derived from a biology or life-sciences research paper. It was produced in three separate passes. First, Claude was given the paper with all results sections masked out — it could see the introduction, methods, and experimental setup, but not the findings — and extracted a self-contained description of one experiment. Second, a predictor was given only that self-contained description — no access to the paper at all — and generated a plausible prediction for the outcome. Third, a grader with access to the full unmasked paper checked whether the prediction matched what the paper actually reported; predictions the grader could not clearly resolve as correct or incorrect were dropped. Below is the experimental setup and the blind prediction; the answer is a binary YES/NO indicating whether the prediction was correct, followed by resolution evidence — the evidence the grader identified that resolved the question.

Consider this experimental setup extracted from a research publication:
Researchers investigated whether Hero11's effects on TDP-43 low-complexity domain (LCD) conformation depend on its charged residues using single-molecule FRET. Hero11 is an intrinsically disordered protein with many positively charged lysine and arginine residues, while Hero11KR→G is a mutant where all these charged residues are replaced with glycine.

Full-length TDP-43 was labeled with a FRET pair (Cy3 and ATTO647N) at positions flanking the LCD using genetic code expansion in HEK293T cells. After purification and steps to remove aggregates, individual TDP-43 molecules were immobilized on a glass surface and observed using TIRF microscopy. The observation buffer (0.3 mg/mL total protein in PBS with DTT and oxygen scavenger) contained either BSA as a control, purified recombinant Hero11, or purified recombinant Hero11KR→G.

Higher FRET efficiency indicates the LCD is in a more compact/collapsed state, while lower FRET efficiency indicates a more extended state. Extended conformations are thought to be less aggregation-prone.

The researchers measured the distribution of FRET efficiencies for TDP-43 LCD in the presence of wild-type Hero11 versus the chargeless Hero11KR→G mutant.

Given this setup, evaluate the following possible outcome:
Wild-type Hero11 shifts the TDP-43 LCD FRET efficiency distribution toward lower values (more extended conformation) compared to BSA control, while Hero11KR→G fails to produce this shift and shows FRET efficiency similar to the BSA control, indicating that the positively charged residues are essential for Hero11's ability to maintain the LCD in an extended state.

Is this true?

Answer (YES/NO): YES